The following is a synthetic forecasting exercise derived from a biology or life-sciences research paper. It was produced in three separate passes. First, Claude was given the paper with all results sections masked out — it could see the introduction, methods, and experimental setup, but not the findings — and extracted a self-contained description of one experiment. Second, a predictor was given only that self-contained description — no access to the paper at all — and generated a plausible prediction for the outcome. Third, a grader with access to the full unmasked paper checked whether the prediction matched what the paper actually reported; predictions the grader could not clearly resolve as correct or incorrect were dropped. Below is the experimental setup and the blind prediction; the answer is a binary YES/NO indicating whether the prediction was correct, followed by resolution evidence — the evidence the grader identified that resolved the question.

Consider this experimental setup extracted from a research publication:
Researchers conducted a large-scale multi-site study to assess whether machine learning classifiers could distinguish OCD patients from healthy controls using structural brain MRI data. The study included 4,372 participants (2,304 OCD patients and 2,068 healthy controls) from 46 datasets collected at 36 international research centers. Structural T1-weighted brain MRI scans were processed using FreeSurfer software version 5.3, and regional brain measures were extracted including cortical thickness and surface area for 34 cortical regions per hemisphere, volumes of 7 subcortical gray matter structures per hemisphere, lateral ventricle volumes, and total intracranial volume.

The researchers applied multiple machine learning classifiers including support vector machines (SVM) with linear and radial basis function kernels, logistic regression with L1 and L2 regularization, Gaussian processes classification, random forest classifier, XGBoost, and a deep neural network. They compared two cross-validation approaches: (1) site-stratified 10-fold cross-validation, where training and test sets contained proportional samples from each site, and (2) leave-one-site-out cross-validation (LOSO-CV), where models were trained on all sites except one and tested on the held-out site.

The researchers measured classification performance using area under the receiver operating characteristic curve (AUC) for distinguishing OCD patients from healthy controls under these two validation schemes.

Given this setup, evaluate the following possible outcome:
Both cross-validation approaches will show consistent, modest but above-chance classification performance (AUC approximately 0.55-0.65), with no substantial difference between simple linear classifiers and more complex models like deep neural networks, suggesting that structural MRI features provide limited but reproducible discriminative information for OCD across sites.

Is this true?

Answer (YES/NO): NO